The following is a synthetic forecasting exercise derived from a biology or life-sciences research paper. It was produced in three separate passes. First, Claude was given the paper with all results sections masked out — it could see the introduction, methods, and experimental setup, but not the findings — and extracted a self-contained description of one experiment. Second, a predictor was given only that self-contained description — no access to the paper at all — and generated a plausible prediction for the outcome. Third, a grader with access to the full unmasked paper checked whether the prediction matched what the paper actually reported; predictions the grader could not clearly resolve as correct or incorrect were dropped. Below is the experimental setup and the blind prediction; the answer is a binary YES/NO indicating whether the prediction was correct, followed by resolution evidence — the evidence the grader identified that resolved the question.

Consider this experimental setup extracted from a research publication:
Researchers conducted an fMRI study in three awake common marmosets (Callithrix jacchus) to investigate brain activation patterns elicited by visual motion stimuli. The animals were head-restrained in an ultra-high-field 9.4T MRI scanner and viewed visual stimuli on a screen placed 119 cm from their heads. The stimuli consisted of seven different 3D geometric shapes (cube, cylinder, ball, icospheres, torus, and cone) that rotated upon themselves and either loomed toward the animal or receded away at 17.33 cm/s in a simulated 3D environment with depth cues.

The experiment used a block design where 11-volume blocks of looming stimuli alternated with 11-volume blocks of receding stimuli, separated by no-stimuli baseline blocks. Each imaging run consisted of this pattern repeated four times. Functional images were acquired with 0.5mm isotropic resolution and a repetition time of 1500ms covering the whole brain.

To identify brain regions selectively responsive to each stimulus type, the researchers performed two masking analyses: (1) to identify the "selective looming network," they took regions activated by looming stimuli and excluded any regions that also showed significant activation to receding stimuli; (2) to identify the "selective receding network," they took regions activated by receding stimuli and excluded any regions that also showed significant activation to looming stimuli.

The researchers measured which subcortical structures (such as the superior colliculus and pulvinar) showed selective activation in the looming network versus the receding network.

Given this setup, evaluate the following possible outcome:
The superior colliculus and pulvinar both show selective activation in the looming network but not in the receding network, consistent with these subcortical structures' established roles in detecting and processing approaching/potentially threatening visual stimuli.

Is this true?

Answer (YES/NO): YES